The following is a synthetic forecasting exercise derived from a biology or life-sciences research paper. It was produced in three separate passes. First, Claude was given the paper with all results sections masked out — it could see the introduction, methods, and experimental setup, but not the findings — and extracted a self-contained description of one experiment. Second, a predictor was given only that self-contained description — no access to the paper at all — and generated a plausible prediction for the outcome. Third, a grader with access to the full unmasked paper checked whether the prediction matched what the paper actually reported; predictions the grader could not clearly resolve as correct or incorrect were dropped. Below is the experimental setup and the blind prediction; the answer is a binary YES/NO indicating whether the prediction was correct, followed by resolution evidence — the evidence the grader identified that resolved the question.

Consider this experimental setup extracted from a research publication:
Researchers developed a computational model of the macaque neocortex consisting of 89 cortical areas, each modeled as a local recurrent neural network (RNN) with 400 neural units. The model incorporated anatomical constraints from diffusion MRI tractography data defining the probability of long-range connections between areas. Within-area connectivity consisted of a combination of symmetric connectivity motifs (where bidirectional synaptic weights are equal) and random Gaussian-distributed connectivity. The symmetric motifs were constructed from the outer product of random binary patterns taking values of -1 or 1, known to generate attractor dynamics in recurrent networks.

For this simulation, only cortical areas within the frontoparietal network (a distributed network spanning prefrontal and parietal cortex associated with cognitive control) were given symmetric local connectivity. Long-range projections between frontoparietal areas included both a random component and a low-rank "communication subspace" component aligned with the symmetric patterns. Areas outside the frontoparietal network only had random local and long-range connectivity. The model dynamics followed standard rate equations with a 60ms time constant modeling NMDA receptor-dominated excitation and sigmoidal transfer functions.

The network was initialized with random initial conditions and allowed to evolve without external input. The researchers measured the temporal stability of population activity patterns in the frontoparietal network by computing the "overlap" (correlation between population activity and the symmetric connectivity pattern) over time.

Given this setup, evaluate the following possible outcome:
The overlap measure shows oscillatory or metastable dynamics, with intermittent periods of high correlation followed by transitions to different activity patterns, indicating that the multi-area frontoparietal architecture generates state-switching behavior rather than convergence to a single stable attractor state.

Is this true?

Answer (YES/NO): NO